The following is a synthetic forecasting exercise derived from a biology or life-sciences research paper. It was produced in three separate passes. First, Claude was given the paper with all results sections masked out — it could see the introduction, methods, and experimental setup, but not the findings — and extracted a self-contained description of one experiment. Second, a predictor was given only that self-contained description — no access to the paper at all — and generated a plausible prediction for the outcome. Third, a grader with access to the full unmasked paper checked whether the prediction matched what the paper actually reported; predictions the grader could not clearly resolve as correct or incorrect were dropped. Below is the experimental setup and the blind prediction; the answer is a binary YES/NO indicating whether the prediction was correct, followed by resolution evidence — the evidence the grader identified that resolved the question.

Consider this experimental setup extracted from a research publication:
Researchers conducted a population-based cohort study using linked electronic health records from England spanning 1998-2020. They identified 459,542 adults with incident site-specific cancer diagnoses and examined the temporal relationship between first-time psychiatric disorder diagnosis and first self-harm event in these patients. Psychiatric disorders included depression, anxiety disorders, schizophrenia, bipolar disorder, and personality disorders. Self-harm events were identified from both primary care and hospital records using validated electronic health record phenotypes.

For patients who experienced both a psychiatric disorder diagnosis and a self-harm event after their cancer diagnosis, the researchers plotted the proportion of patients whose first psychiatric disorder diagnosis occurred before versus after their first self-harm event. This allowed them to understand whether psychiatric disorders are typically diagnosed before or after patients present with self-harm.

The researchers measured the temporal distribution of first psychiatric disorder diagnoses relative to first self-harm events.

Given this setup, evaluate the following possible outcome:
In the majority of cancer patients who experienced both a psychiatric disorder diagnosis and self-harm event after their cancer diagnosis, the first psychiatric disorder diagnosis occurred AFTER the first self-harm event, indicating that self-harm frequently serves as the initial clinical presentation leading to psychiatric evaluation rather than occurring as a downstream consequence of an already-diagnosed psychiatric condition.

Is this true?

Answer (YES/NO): NO